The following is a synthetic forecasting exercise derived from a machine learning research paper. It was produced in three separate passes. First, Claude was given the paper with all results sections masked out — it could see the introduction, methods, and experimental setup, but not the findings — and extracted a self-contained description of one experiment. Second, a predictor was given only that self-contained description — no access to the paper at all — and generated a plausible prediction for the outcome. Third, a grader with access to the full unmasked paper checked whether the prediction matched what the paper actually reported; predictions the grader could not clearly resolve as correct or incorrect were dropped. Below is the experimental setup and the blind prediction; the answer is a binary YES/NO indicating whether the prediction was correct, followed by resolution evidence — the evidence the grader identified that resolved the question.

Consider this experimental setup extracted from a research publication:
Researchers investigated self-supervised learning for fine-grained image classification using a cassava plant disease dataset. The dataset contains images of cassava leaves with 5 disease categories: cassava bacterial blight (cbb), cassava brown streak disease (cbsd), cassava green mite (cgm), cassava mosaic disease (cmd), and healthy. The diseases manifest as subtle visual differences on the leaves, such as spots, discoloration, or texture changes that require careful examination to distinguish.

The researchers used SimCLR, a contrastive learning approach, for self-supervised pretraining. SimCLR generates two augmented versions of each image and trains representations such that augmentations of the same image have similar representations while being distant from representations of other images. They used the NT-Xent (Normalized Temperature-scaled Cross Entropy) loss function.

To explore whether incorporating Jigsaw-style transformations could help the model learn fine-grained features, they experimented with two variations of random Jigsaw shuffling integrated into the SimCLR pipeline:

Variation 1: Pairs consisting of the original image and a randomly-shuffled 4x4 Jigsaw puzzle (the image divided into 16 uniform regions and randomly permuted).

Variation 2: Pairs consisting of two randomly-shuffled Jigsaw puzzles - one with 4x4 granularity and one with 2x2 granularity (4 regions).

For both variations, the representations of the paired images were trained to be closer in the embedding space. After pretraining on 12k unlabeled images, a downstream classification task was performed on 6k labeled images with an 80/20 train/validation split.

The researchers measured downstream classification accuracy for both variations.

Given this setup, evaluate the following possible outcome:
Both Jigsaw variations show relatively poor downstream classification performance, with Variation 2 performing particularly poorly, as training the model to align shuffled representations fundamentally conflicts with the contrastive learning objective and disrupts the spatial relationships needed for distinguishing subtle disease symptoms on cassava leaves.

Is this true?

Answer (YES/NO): NO